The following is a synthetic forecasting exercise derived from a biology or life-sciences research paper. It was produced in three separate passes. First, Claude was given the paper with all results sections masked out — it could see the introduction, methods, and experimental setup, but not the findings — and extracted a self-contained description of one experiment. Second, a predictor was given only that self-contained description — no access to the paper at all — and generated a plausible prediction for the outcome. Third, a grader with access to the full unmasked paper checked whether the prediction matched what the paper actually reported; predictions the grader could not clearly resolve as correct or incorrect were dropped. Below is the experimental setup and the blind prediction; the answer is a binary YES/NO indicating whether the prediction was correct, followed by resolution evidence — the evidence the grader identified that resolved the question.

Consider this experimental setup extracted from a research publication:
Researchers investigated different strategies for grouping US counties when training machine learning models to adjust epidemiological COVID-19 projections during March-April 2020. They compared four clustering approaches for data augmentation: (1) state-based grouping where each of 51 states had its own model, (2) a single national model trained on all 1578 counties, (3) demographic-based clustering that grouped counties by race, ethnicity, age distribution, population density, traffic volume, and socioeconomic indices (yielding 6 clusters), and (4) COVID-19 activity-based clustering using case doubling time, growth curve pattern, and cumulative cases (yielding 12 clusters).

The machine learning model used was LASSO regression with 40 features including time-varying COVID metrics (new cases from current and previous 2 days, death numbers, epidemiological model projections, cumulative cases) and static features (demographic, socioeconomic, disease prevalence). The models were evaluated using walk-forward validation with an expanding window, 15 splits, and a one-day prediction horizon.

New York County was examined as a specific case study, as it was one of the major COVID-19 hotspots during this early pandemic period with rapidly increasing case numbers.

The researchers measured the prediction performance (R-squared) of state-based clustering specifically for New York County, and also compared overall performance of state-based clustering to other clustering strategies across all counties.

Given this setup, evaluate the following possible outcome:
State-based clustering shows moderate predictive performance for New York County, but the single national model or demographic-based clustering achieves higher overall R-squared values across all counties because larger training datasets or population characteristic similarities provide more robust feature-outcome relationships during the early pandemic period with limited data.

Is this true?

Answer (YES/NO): NO